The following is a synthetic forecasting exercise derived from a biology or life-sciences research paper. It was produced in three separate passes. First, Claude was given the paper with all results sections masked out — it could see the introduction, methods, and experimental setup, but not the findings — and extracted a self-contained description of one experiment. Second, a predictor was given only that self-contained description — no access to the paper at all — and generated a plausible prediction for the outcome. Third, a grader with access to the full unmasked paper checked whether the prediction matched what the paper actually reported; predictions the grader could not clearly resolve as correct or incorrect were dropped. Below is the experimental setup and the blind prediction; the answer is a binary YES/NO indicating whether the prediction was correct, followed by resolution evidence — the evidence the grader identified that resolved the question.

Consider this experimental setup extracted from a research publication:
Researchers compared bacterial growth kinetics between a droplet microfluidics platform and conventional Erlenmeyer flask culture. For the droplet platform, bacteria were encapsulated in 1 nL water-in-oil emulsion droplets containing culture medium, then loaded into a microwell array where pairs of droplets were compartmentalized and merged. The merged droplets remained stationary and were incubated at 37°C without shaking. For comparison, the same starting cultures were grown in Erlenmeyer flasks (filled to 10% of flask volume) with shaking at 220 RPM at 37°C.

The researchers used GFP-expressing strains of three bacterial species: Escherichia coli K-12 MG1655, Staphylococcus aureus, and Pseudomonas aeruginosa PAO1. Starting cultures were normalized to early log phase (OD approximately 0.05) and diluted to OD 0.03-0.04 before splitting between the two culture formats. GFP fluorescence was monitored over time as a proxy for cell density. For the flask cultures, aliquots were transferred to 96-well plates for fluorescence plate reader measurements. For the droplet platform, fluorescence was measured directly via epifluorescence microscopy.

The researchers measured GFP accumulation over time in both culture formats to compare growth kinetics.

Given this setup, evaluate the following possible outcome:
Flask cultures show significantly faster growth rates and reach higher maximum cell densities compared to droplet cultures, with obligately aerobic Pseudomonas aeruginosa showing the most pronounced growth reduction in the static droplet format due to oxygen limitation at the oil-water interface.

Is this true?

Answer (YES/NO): NO